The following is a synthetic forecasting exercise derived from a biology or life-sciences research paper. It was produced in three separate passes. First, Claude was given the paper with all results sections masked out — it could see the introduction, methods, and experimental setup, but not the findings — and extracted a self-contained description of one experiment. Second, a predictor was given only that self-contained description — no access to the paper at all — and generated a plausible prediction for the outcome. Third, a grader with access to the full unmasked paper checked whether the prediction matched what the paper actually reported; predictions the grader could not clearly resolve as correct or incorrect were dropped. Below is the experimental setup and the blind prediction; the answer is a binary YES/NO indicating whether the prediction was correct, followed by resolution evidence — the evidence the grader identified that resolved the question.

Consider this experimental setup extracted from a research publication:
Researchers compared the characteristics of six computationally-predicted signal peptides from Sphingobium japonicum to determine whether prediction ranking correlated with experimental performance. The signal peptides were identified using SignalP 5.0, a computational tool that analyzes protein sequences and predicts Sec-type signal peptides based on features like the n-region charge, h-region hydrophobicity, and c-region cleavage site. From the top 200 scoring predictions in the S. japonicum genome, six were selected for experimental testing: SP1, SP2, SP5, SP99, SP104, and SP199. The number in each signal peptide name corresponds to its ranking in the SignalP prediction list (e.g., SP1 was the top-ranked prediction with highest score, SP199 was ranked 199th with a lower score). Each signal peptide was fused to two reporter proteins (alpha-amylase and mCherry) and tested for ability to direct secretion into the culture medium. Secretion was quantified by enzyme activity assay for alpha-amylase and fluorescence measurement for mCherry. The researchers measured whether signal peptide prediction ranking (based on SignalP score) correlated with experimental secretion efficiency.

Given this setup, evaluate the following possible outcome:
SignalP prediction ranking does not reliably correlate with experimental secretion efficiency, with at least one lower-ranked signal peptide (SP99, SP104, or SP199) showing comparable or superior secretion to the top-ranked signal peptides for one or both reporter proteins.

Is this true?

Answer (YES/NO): YES